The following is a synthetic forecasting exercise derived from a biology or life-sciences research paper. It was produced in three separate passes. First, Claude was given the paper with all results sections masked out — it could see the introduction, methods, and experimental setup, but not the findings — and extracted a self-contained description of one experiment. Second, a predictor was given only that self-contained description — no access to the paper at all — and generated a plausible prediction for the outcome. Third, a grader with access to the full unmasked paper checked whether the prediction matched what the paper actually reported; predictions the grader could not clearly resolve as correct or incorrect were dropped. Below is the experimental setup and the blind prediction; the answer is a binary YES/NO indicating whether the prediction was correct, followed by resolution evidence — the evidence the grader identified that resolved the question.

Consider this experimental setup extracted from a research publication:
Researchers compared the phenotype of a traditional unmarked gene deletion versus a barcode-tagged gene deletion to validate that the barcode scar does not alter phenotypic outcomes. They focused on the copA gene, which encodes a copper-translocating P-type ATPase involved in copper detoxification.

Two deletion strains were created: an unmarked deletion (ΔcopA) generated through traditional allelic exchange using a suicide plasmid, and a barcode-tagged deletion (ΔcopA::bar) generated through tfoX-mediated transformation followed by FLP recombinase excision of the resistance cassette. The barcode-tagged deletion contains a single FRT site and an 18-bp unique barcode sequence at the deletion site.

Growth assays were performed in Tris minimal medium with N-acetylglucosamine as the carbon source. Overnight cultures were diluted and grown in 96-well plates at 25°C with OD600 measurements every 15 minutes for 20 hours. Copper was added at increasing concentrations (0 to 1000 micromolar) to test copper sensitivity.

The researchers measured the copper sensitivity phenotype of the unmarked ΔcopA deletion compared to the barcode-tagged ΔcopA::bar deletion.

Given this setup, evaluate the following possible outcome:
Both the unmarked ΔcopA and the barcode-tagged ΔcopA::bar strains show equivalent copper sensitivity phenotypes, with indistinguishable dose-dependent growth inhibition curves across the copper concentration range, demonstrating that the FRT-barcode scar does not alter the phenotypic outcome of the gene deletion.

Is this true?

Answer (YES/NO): YES